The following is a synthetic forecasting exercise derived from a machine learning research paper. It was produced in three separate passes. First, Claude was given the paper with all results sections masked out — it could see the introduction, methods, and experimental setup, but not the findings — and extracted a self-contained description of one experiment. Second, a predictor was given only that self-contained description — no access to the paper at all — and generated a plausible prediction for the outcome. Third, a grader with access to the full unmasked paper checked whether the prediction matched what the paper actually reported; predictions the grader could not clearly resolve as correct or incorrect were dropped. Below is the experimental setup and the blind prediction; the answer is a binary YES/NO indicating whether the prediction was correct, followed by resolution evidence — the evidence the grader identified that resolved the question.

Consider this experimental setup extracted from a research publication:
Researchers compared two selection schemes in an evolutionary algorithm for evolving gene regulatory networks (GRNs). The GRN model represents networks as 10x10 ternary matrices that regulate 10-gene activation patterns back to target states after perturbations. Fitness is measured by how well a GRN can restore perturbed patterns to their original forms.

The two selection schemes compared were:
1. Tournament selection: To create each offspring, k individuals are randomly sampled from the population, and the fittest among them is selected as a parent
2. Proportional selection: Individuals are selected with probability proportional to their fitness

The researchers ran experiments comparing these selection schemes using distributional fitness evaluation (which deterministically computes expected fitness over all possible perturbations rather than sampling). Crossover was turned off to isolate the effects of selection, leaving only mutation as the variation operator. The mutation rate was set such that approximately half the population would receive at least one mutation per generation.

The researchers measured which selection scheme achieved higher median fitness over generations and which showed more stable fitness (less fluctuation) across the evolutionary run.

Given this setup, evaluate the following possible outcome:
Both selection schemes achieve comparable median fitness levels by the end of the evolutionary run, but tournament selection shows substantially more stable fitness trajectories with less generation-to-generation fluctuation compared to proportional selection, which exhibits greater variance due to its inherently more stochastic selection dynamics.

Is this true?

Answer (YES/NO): NO